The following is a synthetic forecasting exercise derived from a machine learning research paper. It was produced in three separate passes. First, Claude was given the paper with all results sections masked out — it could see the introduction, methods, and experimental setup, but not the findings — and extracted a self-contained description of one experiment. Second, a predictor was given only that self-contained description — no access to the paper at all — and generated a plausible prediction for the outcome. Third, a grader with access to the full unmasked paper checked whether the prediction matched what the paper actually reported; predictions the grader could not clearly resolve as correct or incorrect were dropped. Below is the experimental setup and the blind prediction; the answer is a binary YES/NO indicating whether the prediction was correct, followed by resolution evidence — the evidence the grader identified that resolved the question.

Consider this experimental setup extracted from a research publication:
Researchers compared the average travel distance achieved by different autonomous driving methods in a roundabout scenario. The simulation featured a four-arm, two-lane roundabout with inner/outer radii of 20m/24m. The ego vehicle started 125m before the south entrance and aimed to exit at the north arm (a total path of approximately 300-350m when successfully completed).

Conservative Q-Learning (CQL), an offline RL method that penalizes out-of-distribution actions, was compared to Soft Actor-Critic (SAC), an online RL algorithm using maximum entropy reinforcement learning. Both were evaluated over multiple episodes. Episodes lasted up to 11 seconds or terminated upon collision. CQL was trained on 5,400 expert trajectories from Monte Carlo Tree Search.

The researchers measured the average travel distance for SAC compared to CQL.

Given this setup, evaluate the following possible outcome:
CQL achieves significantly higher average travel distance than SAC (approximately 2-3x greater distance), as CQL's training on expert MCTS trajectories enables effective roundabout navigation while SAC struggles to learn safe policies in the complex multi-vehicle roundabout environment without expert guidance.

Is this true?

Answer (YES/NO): NO